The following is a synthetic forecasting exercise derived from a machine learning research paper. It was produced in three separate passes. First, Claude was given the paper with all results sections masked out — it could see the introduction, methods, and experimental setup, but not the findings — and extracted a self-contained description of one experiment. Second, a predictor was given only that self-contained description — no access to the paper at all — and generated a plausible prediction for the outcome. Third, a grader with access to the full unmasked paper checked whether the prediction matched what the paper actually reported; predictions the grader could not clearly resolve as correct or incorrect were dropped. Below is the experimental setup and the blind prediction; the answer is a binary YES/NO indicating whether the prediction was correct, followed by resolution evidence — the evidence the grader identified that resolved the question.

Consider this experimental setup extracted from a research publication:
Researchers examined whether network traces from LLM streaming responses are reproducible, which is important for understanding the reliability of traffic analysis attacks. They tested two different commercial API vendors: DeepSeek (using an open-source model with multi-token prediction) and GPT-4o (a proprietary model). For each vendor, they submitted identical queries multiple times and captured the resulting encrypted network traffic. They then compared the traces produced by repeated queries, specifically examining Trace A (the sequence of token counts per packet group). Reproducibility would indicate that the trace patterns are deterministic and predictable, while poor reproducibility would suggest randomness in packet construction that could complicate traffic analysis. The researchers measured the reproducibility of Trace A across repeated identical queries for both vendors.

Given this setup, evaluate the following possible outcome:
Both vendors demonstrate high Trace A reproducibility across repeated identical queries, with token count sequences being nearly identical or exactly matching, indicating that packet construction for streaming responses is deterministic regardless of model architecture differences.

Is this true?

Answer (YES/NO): NO